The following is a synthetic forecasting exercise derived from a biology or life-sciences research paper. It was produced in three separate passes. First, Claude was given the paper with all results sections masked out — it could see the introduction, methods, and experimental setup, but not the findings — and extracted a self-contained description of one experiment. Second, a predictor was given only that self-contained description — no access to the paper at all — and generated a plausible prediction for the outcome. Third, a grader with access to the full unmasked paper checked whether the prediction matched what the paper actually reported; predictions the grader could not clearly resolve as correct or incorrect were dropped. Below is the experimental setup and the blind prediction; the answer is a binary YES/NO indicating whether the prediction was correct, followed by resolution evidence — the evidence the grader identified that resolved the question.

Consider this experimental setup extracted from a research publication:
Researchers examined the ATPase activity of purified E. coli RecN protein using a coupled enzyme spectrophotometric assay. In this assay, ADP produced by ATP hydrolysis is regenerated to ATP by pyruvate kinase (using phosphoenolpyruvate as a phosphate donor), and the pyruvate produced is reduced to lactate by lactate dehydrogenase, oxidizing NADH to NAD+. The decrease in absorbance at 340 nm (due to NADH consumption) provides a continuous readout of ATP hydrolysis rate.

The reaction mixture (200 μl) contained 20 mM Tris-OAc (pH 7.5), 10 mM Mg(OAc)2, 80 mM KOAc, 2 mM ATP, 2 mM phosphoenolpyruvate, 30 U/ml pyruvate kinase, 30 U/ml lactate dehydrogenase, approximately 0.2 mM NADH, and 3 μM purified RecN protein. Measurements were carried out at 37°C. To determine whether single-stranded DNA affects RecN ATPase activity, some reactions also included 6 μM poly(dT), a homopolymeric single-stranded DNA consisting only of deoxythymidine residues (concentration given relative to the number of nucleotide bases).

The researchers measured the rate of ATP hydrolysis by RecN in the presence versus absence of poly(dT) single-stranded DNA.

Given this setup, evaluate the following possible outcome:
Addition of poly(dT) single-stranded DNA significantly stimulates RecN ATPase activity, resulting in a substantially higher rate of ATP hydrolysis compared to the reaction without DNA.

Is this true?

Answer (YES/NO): YES